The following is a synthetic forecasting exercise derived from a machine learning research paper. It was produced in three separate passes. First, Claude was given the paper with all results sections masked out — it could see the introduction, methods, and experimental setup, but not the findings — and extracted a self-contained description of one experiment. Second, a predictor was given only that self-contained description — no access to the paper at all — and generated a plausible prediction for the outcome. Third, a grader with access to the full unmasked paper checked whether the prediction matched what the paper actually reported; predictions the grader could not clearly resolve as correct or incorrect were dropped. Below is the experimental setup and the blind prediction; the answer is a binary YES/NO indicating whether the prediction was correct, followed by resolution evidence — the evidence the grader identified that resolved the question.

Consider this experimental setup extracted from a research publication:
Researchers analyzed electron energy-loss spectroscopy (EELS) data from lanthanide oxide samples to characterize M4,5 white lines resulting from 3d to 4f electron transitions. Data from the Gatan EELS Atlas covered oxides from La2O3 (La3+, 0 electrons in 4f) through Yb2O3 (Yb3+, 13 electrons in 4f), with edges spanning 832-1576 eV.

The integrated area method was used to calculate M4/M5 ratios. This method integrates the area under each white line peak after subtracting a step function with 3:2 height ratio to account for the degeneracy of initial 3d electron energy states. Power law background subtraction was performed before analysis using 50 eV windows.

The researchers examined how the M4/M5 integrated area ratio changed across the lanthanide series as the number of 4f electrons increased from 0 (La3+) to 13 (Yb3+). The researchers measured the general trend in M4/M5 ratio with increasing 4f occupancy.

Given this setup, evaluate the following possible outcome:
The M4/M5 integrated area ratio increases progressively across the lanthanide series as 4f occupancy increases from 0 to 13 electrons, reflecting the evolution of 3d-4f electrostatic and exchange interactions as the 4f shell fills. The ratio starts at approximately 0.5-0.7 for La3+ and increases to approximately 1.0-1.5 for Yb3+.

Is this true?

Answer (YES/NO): NO